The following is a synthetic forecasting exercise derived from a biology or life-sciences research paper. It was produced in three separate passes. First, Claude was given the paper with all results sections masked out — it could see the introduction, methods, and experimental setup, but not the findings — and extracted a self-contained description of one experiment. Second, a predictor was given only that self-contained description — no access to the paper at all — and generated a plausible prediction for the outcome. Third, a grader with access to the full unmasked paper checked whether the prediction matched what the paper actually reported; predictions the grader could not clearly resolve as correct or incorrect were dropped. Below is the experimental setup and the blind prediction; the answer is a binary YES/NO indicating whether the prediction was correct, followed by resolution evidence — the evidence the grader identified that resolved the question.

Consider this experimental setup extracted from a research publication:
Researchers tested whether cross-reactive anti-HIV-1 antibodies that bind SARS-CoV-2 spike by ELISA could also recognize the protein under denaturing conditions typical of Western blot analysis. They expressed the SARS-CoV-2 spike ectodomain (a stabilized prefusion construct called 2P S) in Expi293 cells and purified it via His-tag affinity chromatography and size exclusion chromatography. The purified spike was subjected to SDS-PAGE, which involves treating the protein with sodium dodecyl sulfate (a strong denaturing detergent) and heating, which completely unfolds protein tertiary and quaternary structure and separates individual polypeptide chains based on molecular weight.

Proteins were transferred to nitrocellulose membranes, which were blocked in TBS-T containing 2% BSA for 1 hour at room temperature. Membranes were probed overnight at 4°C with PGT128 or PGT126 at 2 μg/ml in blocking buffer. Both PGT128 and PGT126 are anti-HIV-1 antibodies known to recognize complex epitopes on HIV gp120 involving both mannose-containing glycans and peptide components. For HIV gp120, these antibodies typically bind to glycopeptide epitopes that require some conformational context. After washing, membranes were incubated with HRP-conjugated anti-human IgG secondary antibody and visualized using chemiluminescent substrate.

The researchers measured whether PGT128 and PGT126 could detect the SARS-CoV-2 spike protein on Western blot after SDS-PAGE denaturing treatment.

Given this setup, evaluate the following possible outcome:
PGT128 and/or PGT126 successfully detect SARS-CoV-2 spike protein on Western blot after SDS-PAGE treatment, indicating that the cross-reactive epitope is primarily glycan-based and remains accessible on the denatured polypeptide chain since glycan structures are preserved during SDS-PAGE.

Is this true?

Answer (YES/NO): YES